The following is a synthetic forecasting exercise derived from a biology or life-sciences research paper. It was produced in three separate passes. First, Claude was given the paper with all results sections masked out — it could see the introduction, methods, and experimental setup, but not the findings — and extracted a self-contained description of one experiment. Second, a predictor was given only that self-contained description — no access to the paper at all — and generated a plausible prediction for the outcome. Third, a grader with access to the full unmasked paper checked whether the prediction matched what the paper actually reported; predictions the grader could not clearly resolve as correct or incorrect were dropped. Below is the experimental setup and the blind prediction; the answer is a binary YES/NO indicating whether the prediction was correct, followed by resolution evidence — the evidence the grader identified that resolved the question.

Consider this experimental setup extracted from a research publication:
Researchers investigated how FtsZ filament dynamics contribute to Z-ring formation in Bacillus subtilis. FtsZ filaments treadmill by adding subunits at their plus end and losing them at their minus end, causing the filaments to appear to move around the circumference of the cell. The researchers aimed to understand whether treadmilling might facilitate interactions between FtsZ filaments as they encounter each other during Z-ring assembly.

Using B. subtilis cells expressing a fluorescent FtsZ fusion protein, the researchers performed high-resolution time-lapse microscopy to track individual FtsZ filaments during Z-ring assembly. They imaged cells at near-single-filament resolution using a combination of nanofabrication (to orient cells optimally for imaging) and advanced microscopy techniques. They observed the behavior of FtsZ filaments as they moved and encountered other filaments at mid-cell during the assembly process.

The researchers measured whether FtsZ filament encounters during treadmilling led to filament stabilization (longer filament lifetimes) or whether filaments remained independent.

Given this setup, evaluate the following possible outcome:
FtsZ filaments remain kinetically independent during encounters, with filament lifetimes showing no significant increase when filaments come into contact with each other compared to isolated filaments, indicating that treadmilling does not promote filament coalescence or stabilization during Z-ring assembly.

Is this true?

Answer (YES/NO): NO